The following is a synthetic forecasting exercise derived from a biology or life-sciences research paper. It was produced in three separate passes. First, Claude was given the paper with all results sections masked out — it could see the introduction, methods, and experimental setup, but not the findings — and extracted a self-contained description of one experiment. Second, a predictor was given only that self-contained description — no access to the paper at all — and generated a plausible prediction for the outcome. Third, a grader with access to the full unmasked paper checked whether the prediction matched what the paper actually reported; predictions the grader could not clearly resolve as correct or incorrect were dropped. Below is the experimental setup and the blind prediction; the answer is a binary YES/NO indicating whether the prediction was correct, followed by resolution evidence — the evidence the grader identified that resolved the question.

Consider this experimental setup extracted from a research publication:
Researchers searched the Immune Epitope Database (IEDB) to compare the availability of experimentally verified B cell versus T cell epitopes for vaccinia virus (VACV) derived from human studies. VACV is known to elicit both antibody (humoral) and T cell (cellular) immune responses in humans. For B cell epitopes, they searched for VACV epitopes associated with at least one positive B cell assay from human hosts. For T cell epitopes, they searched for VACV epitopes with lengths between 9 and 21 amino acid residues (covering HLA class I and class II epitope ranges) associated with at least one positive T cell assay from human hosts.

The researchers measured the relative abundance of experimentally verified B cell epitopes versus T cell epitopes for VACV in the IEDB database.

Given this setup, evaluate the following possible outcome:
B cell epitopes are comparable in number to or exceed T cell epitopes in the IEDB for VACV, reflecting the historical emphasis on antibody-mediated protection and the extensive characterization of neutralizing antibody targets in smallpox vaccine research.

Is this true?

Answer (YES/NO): NO